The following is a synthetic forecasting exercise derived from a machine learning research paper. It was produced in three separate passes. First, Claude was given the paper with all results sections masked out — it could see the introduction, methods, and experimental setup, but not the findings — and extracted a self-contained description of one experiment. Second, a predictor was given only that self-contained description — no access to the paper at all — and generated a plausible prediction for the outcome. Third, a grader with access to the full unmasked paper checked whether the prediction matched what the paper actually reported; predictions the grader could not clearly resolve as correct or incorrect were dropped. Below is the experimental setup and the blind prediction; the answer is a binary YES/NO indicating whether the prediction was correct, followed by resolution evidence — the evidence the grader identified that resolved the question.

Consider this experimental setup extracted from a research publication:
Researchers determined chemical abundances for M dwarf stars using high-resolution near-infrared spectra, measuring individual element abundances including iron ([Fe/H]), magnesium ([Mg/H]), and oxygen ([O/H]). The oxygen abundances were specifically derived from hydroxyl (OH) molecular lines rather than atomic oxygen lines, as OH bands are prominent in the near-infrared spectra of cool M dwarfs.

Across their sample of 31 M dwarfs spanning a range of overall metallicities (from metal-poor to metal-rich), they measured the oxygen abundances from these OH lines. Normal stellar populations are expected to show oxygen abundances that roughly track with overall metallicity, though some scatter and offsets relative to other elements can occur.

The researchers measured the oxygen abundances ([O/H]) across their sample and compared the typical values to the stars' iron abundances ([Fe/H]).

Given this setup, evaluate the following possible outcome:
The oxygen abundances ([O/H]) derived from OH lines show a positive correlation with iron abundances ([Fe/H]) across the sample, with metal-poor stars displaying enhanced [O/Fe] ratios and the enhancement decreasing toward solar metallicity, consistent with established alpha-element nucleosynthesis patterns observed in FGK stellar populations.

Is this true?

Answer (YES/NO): NO